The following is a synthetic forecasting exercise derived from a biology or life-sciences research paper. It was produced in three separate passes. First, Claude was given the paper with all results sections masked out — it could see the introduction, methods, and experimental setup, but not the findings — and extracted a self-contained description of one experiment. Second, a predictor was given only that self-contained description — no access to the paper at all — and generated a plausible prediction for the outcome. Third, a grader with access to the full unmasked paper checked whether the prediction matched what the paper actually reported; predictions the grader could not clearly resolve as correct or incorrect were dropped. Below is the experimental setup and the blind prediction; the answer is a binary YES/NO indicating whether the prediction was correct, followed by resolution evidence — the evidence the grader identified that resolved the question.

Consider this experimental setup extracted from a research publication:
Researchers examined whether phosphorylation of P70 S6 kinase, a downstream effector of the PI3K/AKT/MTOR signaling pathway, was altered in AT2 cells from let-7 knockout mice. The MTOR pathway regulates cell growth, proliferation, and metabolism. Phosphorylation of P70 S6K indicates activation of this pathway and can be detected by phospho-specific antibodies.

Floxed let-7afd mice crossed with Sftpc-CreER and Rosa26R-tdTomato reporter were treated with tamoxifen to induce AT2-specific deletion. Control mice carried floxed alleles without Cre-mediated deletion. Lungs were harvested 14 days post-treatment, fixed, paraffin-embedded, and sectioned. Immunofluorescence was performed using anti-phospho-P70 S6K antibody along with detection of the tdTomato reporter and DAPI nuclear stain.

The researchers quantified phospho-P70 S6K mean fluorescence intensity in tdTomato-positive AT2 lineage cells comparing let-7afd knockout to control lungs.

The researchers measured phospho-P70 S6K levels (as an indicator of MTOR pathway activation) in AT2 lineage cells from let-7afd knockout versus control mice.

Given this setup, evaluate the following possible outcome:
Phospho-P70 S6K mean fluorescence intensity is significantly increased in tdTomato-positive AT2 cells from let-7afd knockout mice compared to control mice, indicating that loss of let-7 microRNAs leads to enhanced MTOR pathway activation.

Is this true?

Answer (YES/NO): YES